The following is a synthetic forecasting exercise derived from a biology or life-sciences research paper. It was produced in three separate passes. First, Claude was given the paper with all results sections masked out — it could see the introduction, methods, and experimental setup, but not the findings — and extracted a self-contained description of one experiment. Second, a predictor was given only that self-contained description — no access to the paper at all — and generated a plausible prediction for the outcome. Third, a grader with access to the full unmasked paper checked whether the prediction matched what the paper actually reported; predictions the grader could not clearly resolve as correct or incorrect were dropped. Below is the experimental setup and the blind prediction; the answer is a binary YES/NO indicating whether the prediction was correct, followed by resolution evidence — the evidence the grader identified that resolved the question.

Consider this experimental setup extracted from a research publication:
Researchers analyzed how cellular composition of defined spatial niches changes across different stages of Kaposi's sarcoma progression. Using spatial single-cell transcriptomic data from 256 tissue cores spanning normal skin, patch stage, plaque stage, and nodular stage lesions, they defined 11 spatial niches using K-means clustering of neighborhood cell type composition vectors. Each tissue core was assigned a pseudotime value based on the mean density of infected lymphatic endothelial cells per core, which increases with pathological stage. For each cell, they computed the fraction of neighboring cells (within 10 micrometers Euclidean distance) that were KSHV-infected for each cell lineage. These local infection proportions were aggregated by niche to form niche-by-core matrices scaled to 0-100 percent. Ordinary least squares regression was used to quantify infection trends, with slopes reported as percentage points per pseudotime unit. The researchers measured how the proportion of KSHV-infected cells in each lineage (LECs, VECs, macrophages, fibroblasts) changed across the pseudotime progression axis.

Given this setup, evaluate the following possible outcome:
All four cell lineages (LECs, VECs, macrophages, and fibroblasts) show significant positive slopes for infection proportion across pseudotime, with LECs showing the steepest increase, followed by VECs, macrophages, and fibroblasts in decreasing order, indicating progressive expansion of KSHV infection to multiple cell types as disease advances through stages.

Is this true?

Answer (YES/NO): NO